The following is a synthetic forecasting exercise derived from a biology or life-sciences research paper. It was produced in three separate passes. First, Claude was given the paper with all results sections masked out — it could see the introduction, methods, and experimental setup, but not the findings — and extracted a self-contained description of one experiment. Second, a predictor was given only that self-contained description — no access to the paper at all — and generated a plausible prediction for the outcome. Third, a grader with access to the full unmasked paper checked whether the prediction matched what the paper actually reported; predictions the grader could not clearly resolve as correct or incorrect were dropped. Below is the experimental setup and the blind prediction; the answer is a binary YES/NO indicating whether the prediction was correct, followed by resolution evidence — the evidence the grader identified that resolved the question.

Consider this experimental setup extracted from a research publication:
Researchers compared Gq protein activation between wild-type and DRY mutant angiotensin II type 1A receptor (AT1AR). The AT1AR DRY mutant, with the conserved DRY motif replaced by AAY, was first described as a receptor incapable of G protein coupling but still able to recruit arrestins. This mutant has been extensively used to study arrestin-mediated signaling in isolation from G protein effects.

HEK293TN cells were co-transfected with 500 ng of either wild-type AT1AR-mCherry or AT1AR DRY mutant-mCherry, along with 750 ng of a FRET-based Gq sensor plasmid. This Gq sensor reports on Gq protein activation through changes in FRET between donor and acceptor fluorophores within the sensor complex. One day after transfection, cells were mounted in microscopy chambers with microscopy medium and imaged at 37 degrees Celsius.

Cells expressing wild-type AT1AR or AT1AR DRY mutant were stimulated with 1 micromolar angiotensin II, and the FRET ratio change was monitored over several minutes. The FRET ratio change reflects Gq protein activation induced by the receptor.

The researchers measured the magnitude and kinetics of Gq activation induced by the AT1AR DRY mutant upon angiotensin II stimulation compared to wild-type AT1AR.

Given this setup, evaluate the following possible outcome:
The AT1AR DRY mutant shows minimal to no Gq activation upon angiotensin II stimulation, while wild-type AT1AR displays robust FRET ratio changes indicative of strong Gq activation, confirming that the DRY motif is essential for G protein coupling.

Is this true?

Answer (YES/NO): NO